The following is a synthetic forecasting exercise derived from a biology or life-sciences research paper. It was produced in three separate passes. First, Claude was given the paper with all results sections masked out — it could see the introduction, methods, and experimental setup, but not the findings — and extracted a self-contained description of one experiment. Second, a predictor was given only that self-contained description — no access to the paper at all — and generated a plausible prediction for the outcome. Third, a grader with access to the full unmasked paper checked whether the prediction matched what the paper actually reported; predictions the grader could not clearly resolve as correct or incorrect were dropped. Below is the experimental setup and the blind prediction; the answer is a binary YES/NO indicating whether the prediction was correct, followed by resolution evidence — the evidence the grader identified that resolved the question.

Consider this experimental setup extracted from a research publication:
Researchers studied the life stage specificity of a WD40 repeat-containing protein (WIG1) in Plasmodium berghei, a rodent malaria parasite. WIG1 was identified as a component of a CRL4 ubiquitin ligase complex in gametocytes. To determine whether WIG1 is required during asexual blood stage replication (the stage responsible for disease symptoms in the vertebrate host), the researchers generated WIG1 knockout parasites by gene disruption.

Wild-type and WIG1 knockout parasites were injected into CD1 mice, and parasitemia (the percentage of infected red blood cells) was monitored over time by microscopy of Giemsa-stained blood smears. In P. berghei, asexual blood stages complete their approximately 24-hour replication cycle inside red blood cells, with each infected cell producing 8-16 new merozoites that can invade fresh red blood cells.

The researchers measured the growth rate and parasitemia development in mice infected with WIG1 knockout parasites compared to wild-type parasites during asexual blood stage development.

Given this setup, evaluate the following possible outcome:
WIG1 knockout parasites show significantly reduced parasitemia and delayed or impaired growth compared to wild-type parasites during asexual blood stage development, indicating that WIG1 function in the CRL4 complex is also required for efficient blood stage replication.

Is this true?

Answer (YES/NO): NO